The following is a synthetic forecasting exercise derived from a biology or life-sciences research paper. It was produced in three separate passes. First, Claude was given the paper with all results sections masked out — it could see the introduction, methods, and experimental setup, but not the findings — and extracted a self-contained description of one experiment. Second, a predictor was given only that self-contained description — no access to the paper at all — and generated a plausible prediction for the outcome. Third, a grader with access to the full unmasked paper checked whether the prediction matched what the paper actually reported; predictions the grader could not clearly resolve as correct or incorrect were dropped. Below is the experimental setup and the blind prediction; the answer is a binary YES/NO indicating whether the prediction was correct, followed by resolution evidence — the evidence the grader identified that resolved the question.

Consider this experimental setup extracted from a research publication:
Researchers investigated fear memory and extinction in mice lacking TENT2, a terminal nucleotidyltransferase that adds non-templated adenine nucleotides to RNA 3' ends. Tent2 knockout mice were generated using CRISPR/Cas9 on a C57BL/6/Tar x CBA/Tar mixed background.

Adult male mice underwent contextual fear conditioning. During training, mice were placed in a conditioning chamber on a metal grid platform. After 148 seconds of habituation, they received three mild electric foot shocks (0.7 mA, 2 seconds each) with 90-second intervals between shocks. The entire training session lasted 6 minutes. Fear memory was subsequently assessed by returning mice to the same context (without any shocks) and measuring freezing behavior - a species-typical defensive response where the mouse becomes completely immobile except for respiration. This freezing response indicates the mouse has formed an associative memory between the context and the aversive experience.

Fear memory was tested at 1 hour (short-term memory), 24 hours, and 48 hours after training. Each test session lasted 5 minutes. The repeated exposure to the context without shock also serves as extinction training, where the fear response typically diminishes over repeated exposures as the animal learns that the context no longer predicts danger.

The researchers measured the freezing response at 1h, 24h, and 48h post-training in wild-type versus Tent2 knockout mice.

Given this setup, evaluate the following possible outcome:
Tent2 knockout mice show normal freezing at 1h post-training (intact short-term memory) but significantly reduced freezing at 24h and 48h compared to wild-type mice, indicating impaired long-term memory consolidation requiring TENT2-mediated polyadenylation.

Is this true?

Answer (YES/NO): NO